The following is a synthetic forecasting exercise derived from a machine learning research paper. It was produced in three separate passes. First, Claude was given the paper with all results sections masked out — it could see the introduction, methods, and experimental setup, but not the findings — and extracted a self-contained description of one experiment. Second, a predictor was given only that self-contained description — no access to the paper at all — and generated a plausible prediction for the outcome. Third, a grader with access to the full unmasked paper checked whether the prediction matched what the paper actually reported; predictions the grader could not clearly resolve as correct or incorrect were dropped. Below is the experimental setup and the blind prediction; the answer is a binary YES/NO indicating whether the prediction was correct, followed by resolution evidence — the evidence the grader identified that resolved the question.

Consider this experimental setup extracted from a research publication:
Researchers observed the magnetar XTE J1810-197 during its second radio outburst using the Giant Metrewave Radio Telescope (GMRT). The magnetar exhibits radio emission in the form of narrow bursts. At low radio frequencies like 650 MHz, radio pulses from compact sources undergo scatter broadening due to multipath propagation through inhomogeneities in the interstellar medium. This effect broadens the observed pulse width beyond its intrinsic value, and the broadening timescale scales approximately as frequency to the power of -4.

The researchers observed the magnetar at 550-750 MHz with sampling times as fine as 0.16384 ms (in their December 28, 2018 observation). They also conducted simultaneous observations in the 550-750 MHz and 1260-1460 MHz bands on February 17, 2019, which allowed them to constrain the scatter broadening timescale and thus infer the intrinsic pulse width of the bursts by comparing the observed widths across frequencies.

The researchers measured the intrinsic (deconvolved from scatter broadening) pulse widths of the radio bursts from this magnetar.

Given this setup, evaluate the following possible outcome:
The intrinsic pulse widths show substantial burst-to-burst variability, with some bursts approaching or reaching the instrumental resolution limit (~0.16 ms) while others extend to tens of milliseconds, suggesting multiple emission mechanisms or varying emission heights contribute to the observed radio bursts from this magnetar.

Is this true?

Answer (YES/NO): NO